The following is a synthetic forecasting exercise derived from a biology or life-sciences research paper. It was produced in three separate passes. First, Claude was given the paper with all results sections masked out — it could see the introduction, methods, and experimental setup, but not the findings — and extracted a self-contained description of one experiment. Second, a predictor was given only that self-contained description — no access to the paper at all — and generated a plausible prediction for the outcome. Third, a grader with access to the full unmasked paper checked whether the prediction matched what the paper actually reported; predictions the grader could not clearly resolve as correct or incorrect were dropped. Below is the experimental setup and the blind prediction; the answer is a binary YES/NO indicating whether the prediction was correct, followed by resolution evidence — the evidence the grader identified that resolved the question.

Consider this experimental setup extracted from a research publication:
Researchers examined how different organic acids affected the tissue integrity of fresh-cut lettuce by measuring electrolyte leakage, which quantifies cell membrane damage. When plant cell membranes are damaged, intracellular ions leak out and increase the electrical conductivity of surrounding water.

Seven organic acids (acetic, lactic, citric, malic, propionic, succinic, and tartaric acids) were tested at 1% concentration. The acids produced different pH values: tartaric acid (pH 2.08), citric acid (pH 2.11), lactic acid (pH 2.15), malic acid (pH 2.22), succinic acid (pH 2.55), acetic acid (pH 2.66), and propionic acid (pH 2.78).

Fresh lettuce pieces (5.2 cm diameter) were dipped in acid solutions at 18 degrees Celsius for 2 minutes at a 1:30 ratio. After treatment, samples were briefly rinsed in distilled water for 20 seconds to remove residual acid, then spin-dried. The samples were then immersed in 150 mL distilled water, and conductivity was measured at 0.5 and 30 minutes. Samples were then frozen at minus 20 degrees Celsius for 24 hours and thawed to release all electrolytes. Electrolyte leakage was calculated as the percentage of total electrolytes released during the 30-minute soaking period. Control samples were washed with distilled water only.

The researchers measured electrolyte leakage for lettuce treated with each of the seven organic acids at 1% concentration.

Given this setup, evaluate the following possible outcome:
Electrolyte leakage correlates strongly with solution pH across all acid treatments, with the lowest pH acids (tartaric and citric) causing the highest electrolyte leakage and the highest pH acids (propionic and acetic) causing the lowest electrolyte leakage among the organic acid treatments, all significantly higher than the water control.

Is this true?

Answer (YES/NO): NO